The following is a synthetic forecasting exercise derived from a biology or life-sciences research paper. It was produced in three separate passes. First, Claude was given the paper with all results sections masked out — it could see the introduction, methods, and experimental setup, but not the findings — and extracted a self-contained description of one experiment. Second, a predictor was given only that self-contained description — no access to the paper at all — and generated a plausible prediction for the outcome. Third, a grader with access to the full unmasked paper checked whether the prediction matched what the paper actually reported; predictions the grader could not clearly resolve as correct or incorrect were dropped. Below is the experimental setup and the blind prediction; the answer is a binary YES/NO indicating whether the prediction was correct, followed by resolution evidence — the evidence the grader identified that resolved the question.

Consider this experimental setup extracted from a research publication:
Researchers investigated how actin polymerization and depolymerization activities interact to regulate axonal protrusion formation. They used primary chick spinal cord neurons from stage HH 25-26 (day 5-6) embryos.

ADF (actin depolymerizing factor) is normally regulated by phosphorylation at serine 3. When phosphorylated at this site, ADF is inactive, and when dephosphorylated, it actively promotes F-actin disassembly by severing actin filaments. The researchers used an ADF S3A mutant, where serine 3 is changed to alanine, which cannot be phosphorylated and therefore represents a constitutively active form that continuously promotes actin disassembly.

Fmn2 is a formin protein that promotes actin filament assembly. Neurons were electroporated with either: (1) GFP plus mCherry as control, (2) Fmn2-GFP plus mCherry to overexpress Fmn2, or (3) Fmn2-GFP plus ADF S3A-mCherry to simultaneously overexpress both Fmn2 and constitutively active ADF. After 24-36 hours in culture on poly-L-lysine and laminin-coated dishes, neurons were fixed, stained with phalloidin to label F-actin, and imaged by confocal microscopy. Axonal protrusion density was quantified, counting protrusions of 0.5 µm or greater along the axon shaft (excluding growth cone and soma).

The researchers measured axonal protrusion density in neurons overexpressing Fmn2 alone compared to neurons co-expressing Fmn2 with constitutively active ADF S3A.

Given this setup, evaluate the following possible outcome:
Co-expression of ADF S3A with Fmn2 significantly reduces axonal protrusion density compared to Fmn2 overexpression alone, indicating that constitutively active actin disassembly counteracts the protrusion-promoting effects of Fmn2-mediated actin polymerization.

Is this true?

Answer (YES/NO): YES